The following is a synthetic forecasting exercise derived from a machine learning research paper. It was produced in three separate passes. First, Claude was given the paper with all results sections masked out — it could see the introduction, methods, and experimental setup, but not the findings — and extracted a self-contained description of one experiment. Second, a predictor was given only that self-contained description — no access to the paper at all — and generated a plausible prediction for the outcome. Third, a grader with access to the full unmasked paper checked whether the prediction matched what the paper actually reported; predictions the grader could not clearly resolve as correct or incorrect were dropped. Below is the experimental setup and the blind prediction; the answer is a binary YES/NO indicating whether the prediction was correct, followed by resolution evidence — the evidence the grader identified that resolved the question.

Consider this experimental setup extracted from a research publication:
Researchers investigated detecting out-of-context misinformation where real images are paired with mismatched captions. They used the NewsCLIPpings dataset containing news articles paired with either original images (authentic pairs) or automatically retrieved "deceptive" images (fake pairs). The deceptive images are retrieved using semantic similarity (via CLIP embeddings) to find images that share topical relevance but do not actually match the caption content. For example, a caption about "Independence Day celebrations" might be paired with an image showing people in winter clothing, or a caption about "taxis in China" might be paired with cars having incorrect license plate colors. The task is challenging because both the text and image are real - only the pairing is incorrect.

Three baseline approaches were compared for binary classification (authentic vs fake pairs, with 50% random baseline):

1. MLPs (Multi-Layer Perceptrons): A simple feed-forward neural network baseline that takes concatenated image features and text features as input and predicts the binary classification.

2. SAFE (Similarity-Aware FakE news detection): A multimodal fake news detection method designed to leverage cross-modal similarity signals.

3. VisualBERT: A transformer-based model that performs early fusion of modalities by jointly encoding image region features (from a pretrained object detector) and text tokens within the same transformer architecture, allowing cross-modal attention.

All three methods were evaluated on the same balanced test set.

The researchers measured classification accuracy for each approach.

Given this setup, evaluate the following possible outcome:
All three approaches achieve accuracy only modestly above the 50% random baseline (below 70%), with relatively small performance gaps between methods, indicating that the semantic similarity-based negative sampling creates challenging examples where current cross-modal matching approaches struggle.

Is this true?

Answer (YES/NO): YES